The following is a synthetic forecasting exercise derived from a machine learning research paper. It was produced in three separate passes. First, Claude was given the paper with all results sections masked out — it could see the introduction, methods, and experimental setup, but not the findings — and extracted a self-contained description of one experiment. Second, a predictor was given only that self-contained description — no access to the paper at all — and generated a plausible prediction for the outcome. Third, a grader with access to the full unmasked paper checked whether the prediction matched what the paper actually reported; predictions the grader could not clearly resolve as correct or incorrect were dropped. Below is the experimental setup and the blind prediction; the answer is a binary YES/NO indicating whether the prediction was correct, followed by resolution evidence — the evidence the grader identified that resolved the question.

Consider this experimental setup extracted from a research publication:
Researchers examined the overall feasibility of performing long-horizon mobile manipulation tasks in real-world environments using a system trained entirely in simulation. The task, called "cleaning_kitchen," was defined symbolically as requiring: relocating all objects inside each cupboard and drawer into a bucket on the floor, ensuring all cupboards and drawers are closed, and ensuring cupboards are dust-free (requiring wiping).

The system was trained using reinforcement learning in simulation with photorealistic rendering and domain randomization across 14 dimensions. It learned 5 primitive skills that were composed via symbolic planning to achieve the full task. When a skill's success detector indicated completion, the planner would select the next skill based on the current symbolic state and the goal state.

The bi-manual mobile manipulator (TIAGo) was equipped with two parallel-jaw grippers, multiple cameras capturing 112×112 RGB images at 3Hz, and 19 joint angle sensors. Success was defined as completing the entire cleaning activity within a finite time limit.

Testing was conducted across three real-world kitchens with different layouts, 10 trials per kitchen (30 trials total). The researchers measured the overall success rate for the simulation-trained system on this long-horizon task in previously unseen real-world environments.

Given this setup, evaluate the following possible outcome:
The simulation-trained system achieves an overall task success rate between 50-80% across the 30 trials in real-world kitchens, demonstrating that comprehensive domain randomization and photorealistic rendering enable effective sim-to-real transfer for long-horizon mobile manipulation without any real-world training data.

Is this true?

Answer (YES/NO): YES